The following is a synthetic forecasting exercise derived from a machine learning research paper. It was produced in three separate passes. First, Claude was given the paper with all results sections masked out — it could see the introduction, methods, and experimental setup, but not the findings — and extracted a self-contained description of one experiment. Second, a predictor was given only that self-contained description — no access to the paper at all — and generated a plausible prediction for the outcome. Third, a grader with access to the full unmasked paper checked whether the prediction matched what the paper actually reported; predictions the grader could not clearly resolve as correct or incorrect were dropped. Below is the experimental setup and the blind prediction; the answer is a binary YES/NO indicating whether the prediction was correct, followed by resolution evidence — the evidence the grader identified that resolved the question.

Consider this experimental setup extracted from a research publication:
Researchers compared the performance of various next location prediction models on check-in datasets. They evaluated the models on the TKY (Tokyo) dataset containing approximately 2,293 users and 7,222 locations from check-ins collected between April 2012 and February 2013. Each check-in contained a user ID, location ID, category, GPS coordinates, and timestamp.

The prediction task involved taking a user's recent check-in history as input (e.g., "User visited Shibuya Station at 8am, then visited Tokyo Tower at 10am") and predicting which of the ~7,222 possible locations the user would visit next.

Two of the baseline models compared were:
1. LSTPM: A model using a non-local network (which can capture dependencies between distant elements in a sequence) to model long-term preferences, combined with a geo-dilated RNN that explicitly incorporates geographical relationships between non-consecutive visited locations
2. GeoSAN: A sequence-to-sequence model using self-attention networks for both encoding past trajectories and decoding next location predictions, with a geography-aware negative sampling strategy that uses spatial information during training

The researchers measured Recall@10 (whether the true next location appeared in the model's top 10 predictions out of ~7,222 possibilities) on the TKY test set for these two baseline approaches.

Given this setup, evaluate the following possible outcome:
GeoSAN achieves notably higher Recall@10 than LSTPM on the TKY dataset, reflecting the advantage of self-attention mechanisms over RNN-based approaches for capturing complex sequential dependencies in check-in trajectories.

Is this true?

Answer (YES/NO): YES